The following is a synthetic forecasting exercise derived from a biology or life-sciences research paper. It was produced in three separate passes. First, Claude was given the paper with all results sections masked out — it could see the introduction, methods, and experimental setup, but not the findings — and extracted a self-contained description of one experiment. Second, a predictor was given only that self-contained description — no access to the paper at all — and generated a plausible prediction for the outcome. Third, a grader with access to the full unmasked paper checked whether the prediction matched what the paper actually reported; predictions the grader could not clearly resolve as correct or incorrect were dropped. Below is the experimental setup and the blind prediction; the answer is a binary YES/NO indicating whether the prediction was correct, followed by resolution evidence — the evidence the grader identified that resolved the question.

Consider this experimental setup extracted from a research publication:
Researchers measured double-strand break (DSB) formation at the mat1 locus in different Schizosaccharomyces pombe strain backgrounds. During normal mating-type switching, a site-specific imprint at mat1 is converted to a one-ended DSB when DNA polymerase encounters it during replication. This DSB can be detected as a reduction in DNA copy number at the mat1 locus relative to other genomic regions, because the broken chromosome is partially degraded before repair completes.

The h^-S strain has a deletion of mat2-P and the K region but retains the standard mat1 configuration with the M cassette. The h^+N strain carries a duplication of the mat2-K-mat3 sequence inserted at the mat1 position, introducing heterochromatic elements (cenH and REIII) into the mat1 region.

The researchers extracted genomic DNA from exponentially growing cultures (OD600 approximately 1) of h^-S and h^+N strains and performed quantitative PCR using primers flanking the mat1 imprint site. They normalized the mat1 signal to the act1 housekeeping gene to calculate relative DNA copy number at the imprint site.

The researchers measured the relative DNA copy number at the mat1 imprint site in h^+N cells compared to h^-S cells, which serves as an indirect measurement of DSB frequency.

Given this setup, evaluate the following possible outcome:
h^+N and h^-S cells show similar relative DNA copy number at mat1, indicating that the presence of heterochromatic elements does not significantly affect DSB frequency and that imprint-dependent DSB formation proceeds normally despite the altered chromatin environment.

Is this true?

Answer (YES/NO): NO